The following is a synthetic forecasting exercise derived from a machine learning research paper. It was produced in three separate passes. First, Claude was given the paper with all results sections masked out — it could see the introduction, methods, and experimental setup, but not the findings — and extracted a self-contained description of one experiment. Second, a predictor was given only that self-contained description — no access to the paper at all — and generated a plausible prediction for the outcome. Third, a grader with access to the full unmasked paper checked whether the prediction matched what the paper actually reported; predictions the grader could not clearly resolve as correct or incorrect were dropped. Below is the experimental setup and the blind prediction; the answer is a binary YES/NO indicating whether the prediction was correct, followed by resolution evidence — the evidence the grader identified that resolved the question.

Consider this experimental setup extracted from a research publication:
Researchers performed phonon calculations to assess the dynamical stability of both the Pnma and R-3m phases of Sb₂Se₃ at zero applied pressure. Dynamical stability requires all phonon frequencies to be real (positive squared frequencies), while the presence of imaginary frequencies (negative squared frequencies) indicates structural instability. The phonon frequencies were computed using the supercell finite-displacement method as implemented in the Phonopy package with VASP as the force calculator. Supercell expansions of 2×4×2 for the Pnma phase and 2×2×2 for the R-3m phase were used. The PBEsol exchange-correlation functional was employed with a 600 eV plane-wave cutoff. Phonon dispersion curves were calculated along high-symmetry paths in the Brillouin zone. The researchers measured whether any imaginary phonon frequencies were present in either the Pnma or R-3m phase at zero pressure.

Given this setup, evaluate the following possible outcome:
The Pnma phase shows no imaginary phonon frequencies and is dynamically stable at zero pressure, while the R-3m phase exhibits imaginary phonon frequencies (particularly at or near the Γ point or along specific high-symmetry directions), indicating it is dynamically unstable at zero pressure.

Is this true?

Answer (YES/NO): NO